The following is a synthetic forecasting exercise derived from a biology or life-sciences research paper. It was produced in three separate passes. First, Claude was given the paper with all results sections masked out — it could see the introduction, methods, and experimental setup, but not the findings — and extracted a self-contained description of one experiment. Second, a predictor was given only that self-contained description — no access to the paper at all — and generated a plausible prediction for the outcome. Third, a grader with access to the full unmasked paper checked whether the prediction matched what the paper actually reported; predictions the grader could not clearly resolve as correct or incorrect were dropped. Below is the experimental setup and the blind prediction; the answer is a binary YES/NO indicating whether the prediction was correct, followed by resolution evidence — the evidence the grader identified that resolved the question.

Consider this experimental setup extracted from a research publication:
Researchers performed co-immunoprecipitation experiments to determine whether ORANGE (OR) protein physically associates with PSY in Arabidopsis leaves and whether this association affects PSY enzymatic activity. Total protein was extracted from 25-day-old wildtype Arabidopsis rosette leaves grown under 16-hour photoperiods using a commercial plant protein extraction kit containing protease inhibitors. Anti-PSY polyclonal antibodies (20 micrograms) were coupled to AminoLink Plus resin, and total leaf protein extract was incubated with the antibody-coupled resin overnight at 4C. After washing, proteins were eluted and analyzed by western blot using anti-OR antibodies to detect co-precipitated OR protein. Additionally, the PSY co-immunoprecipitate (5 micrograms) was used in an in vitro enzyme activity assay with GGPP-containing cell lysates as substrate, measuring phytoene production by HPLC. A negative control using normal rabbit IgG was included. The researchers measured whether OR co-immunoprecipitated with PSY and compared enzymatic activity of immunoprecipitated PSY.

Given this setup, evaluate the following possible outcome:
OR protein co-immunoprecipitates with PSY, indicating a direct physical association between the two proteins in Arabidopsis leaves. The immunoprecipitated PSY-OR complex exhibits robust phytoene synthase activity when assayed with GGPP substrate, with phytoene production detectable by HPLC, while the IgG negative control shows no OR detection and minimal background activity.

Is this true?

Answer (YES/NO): YES